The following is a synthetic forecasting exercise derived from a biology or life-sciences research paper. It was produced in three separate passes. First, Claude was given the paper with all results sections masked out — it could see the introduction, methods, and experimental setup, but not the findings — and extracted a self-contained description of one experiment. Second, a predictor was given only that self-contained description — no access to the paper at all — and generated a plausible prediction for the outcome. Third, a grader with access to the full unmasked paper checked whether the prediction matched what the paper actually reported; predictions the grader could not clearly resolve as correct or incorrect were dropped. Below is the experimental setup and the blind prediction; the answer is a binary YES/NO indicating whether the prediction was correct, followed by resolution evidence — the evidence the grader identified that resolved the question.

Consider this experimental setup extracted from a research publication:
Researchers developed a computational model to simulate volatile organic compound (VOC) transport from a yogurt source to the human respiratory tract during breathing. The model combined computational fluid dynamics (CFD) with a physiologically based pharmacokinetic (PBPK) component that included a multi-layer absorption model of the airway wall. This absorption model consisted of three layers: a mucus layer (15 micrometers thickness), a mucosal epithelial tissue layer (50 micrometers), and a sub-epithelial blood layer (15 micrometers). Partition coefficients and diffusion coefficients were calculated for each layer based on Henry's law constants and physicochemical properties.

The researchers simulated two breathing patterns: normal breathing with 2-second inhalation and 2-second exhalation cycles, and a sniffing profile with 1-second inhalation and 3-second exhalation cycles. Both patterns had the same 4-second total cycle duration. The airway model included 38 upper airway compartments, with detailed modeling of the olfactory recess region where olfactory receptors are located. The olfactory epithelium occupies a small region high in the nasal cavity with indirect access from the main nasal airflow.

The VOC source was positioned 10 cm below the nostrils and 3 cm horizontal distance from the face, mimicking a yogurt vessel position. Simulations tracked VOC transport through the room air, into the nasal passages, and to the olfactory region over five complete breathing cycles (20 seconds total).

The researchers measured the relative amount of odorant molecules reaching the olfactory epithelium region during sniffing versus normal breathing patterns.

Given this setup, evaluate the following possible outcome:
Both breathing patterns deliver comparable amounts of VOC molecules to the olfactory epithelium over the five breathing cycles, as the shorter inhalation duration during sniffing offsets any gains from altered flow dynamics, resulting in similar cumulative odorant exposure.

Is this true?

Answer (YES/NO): NO